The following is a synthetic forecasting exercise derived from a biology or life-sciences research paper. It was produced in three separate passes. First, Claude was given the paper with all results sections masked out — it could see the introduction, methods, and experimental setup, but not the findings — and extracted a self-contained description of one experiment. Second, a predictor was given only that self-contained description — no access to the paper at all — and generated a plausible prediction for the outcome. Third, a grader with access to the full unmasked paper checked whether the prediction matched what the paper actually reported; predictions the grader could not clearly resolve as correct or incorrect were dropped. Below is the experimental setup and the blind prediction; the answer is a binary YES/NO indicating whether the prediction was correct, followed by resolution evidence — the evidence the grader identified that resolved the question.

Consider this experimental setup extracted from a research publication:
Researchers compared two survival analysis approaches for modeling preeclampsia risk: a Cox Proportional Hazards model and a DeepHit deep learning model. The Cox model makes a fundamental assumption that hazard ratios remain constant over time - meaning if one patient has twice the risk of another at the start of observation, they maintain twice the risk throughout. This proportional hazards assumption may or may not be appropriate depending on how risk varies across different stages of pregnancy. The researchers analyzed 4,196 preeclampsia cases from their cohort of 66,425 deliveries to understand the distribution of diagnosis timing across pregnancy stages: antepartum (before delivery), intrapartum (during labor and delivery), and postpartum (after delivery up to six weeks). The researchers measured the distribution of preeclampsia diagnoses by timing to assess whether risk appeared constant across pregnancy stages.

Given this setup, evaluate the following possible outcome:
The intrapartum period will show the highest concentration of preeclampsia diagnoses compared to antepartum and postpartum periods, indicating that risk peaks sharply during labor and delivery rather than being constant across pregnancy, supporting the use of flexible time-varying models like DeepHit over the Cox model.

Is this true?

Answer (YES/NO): YES